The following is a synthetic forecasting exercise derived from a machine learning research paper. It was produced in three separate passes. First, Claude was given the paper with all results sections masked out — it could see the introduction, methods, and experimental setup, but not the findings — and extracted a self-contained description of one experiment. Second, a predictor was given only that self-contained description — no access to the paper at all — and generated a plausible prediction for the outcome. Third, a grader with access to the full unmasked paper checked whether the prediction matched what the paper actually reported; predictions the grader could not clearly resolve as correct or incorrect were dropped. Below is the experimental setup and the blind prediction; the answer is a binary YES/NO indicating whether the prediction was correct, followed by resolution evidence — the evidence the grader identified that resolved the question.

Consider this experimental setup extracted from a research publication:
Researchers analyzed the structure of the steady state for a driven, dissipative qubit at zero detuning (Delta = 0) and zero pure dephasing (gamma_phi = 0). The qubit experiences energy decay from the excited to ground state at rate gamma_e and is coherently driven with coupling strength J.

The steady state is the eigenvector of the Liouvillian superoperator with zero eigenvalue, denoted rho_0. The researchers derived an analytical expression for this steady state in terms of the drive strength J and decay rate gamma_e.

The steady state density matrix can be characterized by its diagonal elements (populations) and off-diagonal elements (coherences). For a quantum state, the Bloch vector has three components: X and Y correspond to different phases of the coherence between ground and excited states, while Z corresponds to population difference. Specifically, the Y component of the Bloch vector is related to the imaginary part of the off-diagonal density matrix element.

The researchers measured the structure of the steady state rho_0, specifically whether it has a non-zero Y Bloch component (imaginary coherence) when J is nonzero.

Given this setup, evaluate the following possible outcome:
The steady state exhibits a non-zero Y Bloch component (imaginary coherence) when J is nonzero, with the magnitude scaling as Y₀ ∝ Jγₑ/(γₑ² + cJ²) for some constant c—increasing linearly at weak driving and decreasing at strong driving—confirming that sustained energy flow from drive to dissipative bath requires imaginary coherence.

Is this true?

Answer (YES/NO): YES